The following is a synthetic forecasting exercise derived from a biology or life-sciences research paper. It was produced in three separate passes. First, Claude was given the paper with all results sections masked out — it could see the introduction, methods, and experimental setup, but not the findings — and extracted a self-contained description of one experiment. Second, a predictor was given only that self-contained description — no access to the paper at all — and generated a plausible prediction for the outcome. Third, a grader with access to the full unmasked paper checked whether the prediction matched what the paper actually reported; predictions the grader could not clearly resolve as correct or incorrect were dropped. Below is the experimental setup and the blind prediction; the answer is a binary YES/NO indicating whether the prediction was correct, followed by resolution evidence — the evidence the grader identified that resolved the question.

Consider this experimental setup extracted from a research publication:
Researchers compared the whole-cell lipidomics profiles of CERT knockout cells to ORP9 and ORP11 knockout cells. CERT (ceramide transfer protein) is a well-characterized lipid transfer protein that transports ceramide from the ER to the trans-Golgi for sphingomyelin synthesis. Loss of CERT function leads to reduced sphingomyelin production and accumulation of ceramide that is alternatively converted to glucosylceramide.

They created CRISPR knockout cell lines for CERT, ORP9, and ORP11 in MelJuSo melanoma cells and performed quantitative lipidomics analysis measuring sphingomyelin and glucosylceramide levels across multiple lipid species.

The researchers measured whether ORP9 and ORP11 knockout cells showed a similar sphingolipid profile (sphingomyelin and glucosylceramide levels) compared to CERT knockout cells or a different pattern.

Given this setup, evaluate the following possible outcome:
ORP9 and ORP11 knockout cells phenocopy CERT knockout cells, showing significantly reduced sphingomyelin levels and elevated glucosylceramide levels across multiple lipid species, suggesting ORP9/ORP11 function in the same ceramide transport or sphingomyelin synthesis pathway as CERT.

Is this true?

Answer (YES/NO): YES